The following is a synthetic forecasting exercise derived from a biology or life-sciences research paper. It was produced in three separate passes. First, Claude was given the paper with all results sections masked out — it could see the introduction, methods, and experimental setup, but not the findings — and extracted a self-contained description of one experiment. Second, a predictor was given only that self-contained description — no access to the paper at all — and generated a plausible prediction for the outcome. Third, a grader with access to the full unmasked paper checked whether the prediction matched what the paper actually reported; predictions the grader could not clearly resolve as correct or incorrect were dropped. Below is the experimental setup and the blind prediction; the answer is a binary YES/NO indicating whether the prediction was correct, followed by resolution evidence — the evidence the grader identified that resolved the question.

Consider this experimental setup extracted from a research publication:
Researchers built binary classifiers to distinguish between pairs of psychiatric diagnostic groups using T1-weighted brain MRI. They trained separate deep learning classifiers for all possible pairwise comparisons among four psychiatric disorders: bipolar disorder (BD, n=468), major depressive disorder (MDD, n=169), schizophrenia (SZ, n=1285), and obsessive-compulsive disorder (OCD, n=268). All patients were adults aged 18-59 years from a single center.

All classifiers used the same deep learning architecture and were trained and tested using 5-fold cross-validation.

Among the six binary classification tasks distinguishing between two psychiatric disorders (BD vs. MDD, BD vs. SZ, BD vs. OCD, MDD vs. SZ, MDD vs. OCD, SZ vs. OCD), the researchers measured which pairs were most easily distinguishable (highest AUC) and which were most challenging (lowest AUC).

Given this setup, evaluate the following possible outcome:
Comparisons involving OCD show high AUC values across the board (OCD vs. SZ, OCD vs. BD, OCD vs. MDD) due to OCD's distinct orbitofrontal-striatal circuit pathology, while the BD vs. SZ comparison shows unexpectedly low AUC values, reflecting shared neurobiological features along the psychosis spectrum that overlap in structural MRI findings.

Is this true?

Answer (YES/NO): NO